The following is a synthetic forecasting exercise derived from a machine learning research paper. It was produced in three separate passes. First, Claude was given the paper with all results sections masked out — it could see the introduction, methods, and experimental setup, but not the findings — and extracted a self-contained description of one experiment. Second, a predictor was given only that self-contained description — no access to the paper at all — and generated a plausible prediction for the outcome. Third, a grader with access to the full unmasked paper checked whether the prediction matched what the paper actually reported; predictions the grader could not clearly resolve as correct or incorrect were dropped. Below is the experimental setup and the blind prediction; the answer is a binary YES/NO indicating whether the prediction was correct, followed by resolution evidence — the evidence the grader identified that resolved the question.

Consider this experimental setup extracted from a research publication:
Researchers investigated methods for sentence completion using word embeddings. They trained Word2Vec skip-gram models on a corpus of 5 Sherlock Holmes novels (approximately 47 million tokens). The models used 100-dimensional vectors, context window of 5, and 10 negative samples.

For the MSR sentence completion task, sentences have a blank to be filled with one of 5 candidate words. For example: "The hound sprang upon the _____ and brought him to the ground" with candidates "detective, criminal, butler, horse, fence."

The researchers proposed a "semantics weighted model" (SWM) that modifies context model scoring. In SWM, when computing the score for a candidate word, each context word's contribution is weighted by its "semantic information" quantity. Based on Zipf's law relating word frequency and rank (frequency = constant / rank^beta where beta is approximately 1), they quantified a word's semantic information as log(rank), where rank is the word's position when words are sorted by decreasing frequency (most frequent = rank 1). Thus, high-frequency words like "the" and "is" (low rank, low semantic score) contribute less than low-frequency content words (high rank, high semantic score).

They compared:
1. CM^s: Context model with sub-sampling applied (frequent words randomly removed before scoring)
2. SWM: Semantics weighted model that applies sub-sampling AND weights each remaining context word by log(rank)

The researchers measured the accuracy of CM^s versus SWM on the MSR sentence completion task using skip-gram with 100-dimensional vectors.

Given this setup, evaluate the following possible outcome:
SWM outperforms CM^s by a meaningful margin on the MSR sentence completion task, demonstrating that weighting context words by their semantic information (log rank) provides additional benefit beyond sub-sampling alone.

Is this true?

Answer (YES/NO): YES